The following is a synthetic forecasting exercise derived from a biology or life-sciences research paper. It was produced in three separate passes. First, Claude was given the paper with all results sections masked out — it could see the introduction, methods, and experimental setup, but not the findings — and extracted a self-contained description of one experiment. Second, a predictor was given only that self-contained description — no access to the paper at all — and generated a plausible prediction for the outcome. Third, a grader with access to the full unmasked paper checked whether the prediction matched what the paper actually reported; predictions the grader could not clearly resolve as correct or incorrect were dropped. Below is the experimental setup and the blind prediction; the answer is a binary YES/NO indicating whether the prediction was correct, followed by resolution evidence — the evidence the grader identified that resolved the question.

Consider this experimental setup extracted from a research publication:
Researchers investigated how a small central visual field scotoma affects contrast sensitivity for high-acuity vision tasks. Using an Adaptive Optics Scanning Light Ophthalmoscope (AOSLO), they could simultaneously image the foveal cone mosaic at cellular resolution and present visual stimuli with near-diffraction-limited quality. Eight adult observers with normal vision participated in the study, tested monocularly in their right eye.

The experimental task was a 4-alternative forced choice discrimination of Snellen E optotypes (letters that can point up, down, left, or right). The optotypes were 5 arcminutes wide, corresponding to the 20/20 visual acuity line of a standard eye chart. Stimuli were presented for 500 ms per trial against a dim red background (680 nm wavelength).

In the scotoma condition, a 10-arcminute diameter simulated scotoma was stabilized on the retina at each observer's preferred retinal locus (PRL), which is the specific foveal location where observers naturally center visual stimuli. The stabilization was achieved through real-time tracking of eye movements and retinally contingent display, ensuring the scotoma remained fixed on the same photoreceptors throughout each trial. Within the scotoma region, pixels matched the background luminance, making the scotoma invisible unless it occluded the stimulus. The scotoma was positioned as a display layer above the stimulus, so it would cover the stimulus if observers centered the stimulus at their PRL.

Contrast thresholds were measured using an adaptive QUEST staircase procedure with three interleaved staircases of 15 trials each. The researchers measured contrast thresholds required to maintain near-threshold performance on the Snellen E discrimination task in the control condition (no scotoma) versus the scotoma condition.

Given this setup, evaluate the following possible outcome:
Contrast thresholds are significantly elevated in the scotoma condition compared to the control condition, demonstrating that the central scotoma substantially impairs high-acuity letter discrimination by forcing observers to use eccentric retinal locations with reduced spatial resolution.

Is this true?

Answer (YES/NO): YES